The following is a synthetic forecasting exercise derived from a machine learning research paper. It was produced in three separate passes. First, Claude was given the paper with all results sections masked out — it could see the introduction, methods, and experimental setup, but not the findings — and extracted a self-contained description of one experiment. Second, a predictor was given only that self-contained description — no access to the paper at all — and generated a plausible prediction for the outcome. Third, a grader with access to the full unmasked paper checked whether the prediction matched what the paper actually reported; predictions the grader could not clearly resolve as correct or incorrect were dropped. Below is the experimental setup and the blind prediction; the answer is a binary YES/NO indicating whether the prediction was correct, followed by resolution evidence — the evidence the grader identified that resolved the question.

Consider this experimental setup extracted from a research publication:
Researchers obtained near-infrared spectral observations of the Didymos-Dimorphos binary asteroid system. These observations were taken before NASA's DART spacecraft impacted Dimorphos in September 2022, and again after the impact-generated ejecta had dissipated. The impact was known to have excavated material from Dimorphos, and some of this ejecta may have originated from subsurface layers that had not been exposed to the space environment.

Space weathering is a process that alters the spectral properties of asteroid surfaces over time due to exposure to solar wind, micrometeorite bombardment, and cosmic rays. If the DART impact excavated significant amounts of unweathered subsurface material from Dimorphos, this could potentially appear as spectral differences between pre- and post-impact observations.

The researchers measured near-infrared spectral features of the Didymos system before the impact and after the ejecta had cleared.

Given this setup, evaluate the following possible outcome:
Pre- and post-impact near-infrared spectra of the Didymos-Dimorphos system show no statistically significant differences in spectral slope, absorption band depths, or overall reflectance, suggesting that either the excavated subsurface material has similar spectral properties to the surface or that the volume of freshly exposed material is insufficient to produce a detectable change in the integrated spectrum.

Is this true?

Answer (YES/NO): YES